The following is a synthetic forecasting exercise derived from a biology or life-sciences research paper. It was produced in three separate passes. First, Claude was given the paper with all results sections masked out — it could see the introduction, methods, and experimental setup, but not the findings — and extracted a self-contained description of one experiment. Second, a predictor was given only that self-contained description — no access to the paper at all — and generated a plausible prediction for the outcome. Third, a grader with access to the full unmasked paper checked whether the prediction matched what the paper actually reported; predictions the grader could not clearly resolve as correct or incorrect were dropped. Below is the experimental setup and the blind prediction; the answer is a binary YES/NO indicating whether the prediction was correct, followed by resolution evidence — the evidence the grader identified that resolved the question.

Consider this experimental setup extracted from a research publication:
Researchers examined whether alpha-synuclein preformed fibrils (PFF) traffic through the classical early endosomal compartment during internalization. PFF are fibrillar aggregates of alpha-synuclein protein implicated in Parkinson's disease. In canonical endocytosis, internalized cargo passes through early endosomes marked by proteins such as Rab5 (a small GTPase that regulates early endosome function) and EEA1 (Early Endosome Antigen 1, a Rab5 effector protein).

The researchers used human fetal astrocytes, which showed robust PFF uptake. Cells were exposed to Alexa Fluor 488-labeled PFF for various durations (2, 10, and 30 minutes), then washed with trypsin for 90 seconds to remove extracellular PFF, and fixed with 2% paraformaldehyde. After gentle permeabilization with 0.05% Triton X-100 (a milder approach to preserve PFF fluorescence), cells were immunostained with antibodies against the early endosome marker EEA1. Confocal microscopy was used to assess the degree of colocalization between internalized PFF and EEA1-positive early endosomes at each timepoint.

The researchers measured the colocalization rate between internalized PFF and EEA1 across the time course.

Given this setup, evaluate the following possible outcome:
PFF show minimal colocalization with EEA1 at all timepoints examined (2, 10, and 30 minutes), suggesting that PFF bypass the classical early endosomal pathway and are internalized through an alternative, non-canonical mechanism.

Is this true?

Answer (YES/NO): YES